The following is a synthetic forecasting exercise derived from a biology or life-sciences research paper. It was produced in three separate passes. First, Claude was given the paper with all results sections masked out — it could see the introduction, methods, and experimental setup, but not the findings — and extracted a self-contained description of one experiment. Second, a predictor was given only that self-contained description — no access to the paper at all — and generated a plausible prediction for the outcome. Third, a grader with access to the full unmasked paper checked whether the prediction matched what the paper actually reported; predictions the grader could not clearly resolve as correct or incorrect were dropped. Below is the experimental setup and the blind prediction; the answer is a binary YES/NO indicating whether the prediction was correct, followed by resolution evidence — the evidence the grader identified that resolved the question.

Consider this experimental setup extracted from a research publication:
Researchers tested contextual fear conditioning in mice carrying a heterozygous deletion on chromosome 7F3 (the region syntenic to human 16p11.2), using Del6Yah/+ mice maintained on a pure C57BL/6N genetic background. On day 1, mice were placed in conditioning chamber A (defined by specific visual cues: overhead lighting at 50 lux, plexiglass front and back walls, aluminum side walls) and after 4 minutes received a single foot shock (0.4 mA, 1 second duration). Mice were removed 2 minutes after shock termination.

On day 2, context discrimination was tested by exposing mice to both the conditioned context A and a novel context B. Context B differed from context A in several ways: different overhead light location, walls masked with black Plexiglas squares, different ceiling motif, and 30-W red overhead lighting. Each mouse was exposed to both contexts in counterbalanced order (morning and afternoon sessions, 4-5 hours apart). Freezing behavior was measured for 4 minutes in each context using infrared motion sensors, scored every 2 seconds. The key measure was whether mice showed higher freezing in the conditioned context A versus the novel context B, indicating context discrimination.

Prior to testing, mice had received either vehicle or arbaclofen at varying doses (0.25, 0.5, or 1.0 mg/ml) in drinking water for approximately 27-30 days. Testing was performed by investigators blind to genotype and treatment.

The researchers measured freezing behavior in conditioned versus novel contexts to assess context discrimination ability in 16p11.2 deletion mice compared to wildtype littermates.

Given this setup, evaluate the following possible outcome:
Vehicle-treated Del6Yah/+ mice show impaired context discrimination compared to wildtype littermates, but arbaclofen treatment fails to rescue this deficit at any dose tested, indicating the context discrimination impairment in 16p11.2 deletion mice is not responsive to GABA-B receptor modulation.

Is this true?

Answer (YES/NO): NO